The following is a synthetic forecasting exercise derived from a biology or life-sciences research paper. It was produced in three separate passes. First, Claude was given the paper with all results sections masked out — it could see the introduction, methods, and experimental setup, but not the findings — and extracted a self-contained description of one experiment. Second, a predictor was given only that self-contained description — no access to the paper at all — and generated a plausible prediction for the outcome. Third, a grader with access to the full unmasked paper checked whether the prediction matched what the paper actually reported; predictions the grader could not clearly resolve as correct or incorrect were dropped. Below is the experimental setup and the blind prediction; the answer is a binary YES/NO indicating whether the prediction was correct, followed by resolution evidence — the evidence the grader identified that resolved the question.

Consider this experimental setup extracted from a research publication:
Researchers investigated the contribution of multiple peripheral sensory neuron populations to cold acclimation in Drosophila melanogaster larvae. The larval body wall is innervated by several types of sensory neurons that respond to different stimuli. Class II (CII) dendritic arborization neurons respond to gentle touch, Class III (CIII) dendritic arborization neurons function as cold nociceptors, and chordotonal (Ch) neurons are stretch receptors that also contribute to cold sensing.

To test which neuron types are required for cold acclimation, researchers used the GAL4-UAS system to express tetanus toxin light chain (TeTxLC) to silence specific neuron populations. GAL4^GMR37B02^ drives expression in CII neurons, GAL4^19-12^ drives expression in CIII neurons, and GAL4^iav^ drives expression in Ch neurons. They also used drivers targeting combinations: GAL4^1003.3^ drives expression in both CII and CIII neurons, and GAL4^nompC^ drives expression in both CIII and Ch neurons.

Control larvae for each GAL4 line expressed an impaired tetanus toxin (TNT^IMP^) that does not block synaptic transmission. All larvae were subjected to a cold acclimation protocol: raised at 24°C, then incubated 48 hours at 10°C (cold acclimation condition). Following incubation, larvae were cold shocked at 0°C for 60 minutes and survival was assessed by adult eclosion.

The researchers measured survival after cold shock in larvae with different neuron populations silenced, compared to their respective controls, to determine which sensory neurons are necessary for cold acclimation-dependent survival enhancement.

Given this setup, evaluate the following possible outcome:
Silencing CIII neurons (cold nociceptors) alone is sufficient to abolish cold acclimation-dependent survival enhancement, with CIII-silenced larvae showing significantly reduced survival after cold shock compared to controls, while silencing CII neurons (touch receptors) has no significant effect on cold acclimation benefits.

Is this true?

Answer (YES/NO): NO